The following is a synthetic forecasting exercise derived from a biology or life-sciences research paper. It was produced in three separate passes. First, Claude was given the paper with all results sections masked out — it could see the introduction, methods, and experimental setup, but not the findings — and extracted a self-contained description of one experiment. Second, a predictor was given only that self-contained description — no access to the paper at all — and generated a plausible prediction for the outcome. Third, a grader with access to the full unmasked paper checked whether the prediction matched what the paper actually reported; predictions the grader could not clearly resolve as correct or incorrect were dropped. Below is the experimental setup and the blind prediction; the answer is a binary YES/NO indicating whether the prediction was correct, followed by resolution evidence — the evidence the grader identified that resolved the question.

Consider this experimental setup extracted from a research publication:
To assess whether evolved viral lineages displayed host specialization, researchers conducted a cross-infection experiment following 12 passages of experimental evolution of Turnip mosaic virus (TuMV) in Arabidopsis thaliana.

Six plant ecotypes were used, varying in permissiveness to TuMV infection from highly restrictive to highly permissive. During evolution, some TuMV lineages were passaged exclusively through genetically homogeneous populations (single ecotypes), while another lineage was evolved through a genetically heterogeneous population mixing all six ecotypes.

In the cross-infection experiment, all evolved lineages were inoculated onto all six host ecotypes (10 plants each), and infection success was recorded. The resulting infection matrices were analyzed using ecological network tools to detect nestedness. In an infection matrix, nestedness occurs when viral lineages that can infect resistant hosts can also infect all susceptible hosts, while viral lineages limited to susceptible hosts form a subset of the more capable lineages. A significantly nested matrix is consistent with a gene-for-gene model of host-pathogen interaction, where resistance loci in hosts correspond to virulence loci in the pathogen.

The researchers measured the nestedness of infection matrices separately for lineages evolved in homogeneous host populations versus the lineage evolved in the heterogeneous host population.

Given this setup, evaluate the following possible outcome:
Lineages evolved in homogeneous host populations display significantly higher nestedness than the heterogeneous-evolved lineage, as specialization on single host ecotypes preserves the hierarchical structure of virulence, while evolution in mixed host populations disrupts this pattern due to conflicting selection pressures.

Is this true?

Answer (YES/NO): YES